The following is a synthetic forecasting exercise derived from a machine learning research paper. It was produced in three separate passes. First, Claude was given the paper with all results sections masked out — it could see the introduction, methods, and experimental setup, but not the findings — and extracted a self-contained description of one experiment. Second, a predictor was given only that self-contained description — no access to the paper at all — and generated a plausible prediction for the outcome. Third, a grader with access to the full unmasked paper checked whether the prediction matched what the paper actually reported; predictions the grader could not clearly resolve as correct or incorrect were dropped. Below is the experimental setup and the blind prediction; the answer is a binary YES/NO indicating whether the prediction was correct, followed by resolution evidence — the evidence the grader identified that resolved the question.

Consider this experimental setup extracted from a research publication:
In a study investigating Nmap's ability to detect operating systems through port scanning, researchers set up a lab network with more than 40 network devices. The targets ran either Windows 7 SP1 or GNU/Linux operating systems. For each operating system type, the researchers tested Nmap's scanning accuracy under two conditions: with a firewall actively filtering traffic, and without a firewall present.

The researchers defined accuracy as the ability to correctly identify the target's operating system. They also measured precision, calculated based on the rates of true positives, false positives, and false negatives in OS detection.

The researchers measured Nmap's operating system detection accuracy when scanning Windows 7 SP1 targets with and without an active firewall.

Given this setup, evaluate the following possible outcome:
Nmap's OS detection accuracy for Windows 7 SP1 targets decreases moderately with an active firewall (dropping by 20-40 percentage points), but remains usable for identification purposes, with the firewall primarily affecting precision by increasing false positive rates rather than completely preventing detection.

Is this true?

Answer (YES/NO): NO